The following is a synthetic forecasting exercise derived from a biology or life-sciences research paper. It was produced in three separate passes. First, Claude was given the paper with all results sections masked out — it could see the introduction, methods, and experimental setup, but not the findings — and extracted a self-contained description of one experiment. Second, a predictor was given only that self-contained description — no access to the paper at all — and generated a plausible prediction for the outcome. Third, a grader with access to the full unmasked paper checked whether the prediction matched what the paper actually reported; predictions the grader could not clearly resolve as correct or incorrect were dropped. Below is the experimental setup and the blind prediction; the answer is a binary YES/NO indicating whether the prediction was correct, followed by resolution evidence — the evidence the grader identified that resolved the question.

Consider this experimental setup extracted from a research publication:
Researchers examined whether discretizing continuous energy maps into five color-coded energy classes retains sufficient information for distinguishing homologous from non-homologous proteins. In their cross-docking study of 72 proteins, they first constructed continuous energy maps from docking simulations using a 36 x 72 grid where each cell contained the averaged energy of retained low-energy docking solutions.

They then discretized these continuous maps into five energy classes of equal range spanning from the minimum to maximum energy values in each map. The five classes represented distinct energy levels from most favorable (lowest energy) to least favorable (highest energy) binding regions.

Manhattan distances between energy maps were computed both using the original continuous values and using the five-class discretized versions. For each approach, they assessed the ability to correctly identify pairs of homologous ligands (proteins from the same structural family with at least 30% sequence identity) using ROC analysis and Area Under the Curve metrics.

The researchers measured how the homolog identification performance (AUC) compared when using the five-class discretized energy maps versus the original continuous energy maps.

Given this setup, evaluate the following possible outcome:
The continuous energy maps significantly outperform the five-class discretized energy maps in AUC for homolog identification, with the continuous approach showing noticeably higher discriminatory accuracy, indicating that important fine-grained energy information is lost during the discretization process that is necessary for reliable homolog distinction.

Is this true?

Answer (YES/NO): NO